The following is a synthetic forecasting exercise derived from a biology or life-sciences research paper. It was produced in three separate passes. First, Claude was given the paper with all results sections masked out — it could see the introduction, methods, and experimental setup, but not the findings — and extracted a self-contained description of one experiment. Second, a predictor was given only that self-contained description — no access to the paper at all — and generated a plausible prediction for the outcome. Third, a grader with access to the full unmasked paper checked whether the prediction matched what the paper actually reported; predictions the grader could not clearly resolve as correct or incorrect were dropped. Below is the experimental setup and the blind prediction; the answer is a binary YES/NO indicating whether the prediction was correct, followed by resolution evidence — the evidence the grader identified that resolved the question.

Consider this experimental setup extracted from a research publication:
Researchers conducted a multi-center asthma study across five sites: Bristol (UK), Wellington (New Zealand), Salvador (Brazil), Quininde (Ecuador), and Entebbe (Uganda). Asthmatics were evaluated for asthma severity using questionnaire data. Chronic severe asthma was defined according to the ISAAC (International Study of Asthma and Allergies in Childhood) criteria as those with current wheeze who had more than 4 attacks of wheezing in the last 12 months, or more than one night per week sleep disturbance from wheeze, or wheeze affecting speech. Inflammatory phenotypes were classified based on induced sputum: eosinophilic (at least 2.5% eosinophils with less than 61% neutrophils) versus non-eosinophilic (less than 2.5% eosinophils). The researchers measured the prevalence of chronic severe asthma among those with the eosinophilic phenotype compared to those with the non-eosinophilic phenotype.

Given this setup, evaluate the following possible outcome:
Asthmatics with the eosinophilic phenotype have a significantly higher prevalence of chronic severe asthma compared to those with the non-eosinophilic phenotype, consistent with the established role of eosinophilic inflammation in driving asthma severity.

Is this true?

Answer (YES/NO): YES